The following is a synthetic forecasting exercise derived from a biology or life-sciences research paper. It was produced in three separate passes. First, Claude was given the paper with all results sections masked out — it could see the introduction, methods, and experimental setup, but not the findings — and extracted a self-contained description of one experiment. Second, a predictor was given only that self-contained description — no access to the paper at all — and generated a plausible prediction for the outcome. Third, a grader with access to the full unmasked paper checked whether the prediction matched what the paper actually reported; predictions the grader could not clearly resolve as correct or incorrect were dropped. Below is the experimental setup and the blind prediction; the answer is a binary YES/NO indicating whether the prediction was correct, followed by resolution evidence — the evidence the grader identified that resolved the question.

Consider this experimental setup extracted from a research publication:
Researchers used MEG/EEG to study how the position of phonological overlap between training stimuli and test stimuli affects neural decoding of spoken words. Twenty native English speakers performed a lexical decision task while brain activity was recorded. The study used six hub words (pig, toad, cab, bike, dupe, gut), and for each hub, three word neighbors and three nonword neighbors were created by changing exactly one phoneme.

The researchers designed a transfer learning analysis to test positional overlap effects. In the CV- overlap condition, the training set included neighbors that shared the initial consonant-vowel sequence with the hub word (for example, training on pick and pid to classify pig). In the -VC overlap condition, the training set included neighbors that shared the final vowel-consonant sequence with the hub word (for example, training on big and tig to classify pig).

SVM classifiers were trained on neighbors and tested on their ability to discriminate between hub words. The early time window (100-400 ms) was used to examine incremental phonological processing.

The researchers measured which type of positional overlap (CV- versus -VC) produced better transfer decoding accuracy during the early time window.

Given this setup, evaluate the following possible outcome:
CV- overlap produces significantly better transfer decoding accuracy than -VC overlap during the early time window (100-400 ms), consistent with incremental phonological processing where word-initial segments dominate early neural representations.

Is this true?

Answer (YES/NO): YES